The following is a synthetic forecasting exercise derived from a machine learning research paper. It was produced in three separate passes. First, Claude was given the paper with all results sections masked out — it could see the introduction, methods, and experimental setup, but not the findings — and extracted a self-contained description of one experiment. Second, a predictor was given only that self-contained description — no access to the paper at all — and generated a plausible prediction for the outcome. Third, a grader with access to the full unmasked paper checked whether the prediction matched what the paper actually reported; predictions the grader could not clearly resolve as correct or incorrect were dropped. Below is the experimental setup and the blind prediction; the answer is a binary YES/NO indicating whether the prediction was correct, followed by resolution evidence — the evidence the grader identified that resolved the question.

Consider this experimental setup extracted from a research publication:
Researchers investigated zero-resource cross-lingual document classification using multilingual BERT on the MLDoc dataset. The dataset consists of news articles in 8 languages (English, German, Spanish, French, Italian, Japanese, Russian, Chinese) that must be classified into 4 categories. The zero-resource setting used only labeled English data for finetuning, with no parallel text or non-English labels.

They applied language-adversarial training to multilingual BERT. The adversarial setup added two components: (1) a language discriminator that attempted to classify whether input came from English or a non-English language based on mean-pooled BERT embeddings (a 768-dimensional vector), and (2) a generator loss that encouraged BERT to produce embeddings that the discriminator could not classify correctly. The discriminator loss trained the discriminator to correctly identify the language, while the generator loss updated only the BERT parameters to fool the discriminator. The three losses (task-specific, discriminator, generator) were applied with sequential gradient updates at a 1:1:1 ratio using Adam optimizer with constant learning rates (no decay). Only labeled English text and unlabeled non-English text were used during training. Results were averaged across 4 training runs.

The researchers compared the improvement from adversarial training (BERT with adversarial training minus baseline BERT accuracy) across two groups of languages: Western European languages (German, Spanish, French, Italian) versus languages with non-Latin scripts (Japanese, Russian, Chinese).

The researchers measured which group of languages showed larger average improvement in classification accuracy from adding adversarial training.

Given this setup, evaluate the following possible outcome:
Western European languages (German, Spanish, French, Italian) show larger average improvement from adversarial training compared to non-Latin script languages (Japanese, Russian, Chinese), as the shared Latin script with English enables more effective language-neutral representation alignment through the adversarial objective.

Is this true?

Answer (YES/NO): YES